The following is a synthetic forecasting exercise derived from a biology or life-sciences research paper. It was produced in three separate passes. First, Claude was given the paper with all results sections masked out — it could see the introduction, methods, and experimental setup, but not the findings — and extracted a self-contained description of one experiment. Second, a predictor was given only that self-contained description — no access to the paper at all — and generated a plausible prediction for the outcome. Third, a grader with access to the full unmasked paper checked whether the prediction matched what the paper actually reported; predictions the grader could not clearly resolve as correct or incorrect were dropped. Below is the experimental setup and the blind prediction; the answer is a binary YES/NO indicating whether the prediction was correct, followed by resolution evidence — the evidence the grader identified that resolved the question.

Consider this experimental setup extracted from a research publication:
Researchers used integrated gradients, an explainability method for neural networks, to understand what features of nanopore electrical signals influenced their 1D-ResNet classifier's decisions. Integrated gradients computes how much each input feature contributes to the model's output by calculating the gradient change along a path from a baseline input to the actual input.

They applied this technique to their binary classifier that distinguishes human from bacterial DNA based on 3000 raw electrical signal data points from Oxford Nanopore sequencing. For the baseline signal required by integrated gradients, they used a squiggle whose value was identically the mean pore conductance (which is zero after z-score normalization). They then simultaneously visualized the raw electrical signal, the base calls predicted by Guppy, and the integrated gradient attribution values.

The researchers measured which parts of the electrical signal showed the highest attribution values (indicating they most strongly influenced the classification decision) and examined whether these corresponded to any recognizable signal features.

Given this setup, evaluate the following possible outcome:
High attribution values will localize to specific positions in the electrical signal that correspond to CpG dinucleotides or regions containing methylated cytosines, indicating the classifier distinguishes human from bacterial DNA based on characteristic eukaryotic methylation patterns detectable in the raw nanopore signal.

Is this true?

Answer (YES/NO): NO